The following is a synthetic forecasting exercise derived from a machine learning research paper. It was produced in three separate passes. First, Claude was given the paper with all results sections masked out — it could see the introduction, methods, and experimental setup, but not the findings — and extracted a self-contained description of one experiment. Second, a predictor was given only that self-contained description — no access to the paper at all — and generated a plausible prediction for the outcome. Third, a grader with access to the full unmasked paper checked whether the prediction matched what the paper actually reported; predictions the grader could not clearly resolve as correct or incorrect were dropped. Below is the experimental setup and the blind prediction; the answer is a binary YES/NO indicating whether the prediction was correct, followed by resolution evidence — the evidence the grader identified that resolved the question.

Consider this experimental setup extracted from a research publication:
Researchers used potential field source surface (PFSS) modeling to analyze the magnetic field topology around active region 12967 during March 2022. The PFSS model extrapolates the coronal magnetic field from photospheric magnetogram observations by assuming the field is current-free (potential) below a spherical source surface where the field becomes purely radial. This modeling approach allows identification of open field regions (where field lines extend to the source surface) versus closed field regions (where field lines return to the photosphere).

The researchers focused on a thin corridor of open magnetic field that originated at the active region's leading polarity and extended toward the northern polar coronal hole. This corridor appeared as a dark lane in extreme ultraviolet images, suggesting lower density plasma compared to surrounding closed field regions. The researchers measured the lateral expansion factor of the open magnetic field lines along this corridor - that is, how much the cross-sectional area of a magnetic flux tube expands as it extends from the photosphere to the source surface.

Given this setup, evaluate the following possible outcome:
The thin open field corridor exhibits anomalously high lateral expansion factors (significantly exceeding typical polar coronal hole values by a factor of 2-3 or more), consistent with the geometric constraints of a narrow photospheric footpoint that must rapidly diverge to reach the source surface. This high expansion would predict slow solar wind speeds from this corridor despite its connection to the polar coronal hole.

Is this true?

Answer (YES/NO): YES